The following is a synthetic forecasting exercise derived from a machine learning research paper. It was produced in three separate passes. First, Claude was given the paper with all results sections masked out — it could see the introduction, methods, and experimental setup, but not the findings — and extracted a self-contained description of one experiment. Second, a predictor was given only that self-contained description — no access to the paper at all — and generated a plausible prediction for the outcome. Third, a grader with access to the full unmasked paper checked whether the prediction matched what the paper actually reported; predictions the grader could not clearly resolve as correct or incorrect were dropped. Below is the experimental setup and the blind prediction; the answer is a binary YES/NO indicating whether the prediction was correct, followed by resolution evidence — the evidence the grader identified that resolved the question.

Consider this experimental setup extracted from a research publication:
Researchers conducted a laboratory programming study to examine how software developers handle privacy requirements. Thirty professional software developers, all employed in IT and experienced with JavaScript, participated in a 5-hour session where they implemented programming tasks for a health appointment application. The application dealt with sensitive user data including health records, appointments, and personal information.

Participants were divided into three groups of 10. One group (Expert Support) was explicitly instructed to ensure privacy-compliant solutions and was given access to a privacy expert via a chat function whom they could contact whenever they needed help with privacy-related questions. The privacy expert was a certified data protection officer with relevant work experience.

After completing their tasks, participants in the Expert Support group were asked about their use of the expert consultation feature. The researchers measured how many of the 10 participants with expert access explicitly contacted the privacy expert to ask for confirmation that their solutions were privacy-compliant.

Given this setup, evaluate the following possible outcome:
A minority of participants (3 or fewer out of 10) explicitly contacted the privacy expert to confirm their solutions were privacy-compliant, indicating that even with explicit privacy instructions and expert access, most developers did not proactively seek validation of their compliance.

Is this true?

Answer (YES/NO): NO